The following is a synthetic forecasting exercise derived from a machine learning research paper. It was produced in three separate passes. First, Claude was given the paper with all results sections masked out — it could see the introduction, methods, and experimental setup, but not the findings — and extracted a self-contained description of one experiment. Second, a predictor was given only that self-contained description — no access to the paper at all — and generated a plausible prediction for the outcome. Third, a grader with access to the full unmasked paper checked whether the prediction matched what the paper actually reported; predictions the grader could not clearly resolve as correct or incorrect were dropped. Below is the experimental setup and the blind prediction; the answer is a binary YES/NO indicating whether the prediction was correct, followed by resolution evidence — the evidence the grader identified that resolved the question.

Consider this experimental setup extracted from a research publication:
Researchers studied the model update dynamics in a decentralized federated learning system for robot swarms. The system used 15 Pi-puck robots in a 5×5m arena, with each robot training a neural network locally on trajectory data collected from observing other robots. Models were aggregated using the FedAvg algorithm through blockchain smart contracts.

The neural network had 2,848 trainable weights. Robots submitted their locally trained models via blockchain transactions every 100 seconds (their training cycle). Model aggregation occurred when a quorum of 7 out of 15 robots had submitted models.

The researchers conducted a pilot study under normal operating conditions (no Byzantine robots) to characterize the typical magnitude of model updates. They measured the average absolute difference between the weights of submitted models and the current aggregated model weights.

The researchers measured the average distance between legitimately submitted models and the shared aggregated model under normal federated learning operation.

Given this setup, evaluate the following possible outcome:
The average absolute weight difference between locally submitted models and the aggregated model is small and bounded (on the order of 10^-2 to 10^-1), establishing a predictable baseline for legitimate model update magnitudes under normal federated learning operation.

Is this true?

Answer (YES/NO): YES